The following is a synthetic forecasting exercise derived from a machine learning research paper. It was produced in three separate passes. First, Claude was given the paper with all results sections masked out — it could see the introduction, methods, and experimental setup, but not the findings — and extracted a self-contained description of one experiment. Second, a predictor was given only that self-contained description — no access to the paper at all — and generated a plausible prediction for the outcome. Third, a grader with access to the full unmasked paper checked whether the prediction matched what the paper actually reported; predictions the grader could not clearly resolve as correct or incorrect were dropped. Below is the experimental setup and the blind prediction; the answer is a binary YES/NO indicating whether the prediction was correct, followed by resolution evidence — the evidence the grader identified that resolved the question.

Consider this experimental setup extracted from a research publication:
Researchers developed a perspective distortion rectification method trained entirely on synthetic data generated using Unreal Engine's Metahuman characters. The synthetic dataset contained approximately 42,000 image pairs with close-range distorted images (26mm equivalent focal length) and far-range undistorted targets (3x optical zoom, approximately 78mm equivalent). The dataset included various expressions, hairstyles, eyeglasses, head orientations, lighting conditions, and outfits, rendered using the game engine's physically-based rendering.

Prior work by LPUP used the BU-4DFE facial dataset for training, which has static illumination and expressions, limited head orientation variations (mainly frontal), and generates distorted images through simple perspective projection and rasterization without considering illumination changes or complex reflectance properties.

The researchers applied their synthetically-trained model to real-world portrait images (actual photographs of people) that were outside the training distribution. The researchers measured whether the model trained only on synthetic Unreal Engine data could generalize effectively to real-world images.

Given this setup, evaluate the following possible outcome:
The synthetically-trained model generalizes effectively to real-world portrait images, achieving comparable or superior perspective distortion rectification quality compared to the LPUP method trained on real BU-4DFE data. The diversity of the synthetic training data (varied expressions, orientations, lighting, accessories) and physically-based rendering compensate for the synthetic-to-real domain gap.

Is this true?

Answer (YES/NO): YES